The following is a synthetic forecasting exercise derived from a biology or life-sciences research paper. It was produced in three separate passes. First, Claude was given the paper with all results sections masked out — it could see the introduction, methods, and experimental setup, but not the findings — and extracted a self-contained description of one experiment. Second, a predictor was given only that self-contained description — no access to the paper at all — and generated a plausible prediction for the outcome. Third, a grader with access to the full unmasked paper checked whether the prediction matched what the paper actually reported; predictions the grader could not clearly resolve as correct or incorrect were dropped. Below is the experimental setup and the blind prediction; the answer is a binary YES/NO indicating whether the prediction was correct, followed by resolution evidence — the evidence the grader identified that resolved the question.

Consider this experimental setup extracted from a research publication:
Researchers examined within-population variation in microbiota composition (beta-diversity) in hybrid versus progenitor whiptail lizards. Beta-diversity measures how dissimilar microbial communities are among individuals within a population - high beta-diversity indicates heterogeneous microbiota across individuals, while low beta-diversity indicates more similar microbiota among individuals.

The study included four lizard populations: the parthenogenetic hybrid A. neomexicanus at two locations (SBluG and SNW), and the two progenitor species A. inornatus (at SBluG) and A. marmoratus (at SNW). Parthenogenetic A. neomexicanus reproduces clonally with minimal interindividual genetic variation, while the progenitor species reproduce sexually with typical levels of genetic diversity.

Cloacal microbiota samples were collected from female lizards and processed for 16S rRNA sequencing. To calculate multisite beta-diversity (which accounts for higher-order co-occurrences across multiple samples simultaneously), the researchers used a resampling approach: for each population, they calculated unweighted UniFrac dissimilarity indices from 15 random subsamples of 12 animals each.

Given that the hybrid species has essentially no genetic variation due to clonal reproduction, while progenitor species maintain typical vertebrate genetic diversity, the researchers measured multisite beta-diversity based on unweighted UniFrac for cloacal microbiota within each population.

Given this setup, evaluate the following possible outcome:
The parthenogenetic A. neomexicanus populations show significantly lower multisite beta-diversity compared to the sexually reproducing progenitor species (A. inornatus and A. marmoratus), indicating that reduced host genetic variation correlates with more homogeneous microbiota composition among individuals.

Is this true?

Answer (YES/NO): YES